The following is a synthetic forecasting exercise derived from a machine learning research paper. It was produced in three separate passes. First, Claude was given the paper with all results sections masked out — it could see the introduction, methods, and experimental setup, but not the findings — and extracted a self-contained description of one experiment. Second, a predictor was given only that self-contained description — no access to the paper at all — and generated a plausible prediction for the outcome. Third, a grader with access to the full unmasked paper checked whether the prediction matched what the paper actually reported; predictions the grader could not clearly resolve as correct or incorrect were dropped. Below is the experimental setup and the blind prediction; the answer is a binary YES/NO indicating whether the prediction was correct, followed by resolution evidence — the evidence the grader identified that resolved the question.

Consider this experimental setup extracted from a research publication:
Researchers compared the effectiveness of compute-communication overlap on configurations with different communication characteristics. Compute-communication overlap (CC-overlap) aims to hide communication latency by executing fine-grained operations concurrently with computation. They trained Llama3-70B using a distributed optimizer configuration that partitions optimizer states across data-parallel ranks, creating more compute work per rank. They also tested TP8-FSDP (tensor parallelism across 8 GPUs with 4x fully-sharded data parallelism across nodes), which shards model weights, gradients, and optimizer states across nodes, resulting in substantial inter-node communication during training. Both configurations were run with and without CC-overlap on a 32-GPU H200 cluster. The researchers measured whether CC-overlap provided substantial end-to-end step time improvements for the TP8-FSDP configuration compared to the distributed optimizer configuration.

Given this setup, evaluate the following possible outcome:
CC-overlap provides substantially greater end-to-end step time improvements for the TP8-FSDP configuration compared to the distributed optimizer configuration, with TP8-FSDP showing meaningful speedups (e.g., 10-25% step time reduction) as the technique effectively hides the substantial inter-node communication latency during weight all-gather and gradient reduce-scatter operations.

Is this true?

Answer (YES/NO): NO